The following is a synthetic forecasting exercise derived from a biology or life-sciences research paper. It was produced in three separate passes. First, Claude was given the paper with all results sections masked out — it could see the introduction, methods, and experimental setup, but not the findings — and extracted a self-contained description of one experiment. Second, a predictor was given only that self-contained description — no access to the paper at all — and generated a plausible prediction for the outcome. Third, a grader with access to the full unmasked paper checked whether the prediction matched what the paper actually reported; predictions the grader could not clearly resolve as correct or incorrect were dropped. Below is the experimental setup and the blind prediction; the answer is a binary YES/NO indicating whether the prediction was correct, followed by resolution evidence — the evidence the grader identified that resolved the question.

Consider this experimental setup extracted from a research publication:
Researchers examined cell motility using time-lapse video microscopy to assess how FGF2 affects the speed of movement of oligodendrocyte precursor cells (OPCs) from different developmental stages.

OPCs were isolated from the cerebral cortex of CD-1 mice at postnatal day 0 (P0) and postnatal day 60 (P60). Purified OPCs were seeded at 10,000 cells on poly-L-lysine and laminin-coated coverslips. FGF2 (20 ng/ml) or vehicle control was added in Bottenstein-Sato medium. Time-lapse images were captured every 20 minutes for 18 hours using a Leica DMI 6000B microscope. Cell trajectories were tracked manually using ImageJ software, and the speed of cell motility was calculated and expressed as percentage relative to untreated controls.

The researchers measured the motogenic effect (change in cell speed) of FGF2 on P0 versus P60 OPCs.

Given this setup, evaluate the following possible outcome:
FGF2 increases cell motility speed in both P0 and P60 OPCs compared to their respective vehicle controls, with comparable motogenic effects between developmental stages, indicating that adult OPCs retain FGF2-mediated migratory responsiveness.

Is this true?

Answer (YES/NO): YES